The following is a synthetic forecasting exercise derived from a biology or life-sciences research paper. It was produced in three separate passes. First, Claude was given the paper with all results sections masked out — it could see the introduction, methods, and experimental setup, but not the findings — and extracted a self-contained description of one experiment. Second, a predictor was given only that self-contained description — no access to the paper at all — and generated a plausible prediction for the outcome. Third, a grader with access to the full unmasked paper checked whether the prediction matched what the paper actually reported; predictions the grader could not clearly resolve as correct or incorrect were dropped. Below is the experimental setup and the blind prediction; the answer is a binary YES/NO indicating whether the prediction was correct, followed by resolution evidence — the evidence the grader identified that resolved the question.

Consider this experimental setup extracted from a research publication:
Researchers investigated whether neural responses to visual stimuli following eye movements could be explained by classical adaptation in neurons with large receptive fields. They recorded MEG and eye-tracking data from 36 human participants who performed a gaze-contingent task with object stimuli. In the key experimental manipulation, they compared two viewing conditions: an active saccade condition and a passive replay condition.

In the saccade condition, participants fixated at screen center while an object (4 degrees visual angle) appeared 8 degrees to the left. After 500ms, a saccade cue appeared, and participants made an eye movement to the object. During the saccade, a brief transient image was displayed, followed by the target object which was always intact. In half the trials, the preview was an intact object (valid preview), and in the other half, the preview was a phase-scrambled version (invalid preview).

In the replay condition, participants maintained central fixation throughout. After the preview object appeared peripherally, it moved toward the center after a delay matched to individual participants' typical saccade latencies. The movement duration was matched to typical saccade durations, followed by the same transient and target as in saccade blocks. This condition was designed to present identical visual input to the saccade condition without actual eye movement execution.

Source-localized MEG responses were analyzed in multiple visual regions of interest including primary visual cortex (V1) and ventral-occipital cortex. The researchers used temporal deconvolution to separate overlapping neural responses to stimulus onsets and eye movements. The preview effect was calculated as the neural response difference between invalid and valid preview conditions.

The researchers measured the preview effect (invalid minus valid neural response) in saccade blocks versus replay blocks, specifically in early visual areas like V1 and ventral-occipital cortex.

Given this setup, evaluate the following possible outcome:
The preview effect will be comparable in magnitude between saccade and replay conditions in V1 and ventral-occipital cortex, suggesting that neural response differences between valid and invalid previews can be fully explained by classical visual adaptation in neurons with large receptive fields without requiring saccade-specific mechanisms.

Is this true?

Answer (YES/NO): NO